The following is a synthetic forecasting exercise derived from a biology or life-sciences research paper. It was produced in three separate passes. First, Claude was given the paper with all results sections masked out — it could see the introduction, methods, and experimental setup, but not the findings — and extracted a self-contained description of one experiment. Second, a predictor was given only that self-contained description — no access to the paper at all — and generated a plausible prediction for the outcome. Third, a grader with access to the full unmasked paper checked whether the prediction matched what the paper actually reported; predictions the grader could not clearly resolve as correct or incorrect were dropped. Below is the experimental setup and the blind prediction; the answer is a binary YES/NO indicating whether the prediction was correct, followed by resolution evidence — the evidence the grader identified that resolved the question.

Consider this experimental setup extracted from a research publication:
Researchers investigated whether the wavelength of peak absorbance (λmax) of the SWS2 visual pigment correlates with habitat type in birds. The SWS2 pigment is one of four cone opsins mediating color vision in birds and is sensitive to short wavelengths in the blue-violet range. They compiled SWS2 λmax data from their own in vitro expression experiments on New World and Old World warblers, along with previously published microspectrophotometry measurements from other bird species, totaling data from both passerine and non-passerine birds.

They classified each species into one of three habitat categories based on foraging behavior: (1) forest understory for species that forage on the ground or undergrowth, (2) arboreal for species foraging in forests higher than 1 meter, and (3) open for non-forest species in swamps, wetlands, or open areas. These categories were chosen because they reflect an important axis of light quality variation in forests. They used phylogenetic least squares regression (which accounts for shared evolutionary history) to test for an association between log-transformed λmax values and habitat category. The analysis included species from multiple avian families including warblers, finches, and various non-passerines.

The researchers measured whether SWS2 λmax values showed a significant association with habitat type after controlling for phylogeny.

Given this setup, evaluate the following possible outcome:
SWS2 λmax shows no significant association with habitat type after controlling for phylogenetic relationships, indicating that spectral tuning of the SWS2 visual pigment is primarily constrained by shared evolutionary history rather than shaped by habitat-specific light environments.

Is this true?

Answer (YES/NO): NO